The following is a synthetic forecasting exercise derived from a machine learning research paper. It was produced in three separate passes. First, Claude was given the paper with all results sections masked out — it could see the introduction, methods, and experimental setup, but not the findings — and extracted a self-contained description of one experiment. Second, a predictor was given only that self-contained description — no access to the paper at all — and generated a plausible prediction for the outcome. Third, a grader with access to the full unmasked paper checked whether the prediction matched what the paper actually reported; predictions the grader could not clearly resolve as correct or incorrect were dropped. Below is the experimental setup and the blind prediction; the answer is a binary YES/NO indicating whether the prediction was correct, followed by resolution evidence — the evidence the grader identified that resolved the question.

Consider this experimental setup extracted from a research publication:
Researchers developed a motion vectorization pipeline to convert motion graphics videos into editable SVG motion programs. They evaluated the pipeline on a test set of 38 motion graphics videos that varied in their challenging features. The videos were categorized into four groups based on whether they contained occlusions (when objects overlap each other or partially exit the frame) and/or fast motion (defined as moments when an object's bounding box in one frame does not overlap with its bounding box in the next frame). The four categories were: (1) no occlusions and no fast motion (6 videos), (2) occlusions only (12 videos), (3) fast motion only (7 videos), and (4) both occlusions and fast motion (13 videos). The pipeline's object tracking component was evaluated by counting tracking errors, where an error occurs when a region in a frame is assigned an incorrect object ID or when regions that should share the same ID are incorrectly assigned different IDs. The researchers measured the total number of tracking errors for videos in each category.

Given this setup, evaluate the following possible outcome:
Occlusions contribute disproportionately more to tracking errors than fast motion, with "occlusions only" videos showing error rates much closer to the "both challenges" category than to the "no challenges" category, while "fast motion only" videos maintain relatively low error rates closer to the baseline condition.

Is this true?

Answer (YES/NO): NO